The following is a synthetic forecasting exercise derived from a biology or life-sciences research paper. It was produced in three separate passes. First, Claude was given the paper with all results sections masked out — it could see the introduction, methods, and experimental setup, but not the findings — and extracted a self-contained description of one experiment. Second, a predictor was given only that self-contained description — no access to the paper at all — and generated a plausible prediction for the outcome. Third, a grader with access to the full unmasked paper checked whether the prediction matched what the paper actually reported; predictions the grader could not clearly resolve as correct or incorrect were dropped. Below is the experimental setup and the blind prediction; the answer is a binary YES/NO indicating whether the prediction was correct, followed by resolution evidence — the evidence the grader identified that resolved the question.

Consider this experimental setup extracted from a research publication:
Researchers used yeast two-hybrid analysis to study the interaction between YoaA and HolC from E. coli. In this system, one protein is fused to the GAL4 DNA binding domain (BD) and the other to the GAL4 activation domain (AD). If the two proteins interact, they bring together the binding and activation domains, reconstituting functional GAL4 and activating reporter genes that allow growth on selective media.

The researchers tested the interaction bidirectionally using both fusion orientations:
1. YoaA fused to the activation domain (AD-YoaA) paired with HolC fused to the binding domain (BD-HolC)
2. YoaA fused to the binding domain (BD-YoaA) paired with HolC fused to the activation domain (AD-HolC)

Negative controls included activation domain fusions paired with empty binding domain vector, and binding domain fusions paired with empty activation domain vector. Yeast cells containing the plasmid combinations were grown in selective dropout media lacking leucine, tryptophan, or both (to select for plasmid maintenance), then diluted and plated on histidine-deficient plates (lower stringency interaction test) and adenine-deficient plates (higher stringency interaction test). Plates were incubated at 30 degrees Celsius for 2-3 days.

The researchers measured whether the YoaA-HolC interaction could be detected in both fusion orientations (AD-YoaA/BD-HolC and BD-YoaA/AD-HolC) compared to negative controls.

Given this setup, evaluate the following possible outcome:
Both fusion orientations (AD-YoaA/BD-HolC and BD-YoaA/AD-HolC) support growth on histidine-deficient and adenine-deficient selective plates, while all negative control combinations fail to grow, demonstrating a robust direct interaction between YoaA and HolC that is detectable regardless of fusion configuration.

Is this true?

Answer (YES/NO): NO